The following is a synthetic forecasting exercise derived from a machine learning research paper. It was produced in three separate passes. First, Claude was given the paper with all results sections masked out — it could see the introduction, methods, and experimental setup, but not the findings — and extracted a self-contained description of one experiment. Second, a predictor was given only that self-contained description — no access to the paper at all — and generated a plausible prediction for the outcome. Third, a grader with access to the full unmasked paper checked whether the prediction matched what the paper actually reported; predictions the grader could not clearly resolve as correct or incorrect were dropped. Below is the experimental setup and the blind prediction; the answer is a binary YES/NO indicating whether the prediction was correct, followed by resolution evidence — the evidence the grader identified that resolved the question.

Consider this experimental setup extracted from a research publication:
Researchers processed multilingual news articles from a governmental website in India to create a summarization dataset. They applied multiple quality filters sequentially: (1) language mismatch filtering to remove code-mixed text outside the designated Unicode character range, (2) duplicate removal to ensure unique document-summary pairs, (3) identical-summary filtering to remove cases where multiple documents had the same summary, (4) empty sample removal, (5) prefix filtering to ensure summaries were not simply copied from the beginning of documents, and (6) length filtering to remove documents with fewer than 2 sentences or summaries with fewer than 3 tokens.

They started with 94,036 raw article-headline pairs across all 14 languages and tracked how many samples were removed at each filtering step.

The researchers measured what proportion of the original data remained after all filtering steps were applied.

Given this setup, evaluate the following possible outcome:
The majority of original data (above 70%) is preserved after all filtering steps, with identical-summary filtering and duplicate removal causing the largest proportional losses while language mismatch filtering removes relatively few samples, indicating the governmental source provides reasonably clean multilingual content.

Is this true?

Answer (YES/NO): NO